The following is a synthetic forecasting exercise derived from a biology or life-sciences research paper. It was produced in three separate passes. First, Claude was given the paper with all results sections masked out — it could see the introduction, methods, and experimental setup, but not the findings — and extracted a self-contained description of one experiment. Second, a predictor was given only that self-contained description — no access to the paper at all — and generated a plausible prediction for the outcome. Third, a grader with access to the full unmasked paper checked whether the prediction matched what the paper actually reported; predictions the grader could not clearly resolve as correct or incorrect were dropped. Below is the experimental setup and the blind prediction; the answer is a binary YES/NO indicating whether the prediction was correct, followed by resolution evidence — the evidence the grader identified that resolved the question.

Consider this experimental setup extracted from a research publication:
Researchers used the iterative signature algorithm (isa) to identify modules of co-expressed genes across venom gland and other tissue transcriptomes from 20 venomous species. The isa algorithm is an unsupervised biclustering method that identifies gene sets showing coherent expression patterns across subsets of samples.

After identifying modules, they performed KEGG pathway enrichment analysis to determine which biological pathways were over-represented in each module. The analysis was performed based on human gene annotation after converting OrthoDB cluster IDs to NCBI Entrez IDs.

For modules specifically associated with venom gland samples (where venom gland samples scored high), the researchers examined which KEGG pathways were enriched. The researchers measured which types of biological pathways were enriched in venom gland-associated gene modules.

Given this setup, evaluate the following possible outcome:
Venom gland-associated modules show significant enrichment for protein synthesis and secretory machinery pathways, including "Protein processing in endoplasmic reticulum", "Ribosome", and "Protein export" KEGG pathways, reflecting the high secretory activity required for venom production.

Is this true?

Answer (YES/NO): NO